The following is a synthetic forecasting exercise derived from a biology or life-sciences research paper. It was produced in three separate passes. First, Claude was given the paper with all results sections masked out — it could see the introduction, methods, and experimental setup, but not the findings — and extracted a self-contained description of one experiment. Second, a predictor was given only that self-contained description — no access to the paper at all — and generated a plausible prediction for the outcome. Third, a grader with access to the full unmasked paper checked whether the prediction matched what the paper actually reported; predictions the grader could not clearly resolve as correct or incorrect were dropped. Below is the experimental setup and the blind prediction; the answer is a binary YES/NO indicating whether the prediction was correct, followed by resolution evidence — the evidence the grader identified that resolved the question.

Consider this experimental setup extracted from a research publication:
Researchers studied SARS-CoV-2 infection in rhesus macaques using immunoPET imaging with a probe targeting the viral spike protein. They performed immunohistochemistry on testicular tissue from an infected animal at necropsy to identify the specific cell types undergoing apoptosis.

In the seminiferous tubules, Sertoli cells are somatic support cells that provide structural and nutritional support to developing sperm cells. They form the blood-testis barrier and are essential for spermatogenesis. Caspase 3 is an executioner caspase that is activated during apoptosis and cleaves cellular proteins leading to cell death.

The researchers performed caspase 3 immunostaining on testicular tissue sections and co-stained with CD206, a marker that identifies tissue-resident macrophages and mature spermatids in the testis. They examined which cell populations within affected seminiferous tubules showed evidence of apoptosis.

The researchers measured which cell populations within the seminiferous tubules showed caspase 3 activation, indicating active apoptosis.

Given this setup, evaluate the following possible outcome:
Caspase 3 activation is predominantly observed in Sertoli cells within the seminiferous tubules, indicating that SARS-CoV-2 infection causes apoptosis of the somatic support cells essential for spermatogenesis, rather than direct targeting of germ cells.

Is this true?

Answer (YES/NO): YES